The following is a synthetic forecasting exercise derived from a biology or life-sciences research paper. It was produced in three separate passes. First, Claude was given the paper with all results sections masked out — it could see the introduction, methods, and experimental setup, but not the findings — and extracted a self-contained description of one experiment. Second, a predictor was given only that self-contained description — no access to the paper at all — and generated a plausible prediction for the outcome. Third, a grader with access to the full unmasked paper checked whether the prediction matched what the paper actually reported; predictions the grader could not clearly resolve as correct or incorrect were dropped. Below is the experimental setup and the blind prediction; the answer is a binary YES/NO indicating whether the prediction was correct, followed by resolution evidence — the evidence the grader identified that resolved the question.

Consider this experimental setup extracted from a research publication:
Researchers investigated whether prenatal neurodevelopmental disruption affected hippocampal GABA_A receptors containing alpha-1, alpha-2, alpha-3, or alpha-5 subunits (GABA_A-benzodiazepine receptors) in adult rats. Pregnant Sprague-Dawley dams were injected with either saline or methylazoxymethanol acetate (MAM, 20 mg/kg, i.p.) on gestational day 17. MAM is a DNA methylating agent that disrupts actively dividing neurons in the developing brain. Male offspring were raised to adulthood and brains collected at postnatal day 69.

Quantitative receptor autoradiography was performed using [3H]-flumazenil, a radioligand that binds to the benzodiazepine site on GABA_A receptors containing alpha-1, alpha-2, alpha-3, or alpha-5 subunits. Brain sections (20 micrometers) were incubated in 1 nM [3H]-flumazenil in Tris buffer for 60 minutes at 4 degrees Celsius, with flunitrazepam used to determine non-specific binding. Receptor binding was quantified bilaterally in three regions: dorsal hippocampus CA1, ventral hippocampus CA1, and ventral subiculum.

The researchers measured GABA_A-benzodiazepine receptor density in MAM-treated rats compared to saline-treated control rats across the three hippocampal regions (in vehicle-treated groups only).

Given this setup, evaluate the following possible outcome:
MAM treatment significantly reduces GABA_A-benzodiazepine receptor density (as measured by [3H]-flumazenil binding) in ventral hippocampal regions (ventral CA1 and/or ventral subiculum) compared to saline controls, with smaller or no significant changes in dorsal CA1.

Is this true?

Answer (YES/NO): NO